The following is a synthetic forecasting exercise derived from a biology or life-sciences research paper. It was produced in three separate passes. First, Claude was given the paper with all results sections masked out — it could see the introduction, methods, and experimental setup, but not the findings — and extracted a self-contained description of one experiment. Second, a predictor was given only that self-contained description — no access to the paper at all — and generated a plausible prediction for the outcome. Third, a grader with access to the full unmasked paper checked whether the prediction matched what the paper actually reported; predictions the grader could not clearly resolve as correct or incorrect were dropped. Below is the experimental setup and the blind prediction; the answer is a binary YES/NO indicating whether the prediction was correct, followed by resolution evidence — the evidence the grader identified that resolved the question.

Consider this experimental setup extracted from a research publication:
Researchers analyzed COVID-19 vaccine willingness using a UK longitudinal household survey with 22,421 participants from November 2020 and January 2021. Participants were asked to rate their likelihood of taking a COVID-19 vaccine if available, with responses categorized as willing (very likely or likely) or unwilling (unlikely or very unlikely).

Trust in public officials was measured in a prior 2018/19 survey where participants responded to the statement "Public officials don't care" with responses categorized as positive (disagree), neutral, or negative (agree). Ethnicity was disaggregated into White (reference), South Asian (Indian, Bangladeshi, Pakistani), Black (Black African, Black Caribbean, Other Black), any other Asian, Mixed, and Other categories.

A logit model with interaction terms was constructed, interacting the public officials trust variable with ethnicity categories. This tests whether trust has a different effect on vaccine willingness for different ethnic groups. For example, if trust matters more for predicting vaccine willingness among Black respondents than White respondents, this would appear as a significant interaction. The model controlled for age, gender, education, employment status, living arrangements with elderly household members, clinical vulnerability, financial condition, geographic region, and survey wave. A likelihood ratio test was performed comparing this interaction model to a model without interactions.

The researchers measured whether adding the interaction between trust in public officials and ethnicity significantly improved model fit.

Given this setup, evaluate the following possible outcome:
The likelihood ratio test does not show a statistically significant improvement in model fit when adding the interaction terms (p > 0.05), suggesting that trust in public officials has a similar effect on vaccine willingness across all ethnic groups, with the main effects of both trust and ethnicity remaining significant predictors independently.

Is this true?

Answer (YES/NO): NO